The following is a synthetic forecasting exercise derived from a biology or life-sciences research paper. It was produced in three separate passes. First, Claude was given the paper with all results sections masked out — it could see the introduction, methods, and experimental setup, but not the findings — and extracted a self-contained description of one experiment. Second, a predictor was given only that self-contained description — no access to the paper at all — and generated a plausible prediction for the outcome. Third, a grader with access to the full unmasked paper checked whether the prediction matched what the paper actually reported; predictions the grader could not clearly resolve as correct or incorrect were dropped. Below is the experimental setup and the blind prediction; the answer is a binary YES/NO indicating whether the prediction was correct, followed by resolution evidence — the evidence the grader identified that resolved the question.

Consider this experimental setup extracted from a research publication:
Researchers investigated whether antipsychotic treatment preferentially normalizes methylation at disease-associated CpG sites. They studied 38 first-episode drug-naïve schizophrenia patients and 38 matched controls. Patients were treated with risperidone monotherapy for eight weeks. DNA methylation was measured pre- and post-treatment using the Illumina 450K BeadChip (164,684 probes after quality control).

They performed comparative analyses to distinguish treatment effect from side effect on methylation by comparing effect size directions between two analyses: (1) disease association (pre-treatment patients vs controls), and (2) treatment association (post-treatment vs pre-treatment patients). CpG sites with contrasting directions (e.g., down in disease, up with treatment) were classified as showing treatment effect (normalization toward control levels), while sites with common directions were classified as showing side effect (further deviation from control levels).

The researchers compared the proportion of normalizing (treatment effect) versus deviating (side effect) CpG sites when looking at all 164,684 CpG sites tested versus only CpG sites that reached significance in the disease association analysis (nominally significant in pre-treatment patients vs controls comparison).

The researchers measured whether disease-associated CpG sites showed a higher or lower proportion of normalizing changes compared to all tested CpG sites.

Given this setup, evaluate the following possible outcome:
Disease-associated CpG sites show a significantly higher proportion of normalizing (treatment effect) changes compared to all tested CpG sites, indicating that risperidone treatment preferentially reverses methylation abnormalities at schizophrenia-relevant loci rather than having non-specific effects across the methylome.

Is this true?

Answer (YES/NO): YES